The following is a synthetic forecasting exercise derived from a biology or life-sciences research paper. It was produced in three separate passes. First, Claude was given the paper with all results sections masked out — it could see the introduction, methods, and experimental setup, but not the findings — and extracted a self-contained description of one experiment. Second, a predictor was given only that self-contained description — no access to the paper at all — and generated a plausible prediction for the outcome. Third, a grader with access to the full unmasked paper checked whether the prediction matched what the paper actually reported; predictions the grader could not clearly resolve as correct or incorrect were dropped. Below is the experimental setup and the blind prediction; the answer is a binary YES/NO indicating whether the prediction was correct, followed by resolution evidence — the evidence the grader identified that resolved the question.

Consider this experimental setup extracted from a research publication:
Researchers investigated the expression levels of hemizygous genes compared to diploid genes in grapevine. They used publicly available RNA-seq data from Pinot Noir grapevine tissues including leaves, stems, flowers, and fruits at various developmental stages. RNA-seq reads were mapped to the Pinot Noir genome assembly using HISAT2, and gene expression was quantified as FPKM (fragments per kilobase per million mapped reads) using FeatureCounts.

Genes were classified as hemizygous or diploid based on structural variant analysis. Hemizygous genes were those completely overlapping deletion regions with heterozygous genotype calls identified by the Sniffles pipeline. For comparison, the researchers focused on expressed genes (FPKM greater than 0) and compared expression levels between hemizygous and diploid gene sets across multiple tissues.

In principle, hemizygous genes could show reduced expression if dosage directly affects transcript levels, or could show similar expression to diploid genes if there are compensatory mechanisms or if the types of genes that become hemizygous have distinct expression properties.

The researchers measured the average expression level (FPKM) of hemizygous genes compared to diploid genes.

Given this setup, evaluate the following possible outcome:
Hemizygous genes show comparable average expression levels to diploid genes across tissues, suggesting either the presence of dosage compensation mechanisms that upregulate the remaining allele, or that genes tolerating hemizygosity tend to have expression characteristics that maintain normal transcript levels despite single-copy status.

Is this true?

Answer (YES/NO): NO